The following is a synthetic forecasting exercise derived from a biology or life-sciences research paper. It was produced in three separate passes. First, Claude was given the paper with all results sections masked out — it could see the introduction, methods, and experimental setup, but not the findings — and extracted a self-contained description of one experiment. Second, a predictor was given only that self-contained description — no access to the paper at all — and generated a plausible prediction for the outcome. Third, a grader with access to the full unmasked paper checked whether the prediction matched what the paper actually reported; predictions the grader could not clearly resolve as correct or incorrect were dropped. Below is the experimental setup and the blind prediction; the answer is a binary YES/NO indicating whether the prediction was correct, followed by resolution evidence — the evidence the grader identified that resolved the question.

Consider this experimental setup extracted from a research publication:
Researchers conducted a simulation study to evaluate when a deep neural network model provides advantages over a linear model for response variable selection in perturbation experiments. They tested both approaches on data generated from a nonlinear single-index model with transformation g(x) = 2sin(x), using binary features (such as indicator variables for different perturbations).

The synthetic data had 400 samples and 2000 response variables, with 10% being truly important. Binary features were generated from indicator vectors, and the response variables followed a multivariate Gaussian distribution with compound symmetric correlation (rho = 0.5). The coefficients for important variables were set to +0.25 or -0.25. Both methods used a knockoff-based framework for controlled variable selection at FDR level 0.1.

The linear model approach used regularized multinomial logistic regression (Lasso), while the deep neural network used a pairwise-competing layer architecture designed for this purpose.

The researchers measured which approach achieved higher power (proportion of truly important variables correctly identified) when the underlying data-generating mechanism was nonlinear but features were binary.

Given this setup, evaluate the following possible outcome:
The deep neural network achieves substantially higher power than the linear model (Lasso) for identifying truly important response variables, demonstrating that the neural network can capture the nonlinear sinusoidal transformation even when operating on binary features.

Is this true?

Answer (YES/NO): NO